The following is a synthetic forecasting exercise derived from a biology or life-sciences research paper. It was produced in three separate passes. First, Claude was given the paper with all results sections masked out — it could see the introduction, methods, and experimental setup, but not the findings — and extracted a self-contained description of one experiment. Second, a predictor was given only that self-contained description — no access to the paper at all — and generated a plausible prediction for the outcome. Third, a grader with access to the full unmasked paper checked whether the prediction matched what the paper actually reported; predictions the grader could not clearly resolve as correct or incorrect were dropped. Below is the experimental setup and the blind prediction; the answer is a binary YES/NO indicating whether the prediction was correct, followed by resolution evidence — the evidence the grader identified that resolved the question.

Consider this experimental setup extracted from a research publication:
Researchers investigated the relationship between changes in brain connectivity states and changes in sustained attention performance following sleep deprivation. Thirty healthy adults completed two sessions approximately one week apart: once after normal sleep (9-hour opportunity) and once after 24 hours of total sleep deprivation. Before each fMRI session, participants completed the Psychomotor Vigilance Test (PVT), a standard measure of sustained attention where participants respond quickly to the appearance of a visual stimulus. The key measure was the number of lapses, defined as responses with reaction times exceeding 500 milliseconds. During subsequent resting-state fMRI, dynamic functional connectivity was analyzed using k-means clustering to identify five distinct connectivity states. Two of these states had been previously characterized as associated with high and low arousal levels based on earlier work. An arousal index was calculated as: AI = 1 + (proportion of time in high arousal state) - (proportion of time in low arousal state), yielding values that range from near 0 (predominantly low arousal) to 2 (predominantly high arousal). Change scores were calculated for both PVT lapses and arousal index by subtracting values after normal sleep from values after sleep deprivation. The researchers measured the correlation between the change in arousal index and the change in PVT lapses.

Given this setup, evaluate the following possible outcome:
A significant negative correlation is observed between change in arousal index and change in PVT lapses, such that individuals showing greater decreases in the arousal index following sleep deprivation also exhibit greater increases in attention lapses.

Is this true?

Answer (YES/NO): YES